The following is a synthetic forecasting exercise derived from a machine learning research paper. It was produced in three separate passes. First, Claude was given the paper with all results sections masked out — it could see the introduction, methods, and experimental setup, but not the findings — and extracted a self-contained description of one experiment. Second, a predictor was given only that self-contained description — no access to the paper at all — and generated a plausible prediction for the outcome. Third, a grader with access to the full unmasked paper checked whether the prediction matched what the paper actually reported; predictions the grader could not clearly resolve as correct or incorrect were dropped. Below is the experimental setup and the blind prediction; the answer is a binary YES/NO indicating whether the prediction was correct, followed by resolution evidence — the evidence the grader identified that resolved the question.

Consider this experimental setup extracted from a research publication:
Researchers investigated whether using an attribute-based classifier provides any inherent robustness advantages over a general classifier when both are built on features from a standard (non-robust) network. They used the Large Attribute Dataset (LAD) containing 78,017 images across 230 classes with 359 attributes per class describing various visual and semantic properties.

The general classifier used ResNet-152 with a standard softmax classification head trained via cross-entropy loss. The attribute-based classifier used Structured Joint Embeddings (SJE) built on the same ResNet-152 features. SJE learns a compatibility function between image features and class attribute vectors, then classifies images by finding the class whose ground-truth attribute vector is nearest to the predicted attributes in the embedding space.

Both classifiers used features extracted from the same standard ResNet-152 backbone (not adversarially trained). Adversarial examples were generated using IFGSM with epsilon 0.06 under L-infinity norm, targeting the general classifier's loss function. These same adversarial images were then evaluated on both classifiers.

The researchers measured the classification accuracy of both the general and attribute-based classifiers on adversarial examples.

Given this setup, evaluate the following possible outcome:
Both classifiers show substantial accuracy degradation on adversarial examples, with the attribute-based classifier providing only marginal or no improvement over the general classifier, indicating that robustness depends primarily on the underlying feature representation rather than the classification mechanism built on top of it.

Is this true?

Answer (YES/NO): YES